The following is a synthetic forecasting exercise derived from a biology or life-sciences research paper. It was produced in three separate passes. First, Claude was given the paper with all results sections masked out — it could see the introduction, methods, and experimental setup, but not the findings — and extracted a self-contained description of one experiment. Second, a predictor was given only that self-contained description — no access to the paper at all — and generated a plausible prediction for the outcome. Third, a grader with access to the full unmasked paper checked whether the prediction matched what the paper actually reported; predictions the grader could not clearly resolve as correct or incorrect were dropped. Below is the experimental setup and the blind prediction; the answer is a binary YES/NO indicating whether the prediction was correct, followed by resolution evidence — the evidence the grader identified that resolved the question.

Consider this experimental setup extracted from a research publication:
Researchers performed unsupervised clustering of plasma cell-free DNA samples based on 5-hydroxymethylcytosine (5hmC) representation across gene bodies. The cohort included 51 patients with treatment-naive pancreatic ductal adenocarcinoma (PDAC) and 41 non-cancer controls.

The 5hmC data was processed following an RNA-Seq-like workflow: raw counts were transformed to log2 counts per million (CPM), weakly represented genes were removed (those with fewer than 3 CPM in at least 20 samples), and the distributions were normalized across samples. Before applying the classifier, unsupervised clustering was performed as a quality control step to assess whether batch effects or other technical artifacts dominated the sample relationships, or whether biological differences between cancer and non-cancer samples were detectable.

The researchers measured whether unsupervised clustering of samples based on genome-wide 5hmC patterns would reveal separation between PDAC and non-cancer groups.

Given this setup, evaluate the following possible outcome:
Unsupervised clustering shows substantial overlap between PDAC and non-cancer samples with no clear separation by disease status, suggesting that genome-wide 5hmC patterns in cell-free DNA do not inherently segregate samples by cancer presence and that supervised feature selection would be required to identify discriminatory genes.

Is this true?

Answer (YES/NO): NO